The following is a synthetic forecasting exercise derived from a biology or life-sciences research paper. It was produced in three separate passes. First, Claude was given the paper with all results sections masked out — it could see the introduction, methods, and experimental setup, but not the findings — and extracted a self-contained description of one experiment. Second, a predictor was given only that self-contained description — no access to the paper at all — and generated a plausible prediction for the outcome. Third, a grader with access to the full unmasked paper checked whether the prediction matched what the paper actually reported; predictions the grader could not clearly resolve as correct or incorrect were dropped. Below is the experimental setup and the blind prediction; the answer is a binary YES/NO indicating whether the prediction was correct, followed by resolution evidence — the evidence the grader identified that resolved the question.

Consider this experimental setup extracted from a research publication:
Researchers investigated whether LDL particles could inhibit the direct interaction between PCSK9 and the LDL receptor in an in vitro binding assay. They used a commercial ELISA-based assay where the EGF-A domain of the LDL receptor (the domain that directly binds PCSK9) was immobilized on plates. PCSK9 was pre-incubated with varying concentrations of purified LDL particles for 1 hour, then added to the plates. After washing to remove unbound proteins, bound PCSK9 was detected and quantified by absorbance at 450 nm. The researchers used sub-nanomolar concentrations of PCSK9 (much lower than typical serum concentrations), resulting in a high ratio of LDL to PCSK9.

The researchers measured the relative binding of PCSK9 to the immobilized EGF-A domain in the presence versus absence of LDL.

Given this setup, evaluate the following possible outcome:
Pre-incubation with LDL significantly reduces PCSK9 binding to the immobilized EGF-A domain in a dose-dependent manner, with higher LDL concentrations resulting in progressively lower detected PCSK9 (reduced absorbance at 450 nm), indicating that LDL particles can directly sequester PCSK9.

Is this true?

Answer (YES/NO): YES